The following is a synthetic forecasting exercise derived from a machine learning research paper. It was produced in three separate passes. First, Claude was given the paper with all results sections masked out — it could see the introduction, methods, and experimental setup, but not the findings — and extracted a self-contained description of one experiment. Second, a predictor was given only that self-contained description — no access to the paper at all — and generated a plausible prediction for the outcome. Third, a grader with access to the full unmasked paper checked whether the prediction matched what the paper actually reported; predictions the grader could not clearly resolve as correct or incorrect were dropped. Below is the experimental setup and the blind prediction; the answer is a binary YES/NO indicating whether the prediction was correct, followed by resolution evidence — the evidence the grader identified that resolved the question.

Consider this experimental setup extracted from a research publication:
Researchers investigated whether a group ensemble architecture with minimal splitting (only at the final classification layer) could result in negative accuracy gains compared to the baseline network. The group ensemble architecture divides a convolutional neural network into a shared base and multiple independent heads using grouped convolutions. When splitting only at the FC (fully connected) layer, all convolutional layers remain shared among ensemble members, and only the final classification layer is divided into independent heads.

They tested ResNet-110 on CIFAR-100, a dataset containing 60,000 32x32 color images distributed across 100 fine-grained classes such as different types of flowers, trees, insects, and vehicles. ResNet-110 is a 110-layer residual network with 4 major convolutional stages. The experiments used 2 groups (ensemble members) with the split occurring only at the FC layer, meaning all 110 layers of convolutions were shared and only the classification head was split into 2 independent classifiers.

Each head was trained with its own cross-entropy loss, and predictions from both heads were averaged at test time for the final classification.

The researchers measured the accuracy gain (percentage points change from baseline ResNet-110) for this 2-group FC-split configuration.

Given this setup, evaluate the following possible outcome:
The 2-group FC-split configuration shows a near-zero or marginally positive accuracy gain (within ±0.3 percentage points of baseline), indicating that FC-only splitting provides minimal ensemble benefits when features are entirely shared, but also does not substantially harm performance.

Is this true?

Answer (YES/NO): YES